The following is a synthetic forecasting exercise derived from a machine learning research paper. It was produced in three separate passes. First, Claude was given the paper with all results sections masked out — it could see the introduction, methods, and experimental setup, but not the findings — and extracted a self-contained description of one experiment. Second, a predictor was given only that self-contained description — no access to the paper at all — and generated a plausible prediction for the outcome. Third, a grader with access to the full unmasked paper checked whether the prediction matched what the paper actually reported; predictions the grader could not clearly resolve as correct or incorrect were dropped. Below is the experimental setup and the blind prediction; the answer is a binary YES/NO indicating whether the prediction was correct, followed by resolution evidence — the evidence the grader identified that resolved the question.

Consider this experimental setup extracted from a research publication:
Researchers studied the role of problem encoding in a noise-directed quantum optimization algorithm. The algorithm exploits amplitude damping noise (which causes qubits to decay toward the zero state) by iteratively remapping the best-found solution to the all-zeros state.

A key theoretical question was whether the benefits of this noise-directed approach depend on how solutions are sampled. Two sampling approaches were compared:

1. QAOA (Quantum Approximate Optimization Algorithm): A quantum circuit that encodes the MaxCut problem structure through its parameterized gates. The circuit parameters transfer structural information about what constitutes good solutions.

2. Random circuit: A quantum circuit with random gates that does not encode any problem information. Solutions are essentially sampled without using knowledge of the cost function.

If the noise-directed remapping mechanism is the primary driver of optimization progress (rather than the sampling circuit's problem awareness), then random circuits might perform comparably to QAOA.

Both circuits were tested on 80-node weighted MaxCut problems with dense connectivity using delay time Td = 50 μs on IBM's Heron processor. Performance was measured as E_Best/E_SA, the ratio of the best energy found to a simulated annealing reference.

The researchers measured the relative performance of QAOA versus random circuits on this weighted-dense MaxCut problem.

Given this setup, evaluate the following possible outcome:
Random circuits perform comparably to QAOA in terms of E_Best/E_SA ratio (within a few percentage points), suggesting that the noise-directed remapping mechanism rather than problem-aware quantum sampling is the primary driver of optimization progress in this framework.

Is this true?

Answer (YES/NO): NO